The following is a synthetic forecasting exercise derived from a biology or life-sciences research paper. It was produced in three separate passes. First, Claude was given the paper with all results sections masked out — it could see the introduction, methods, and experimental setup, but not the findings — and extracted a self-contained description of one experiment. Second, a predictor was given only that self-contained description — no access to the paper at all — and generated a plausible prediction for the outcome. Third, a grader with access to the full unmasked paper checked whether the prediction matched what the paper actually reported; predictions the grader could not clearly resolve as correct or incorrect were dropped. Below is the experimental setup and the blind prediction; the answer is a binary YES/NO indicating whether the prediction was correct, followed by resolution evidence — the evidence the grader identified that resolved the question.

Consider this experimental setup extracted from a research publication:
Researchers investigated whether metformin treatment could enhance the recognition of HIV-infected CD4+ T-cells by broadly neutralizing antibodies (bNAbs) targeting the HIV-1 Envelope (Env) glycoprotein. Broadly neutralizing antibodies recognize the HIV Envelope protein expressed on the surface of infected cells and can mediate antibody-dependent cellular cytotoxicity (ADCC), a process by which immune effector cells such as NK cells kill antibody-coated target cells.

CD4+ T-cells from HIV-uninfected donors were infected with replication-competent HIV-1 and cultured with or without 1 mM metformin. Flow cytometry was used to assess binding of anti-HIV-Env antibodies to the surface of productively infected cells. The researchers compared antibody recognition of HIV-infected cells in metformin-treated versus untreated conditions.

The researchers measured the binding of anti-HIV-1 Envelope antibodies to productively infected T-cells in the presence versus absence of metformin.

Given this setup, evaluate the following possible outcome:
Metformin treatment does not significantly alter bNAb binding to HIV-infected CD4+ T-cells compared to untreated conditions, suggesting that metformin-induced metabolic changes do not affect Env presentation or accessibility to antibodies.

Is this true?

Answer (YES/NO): NO